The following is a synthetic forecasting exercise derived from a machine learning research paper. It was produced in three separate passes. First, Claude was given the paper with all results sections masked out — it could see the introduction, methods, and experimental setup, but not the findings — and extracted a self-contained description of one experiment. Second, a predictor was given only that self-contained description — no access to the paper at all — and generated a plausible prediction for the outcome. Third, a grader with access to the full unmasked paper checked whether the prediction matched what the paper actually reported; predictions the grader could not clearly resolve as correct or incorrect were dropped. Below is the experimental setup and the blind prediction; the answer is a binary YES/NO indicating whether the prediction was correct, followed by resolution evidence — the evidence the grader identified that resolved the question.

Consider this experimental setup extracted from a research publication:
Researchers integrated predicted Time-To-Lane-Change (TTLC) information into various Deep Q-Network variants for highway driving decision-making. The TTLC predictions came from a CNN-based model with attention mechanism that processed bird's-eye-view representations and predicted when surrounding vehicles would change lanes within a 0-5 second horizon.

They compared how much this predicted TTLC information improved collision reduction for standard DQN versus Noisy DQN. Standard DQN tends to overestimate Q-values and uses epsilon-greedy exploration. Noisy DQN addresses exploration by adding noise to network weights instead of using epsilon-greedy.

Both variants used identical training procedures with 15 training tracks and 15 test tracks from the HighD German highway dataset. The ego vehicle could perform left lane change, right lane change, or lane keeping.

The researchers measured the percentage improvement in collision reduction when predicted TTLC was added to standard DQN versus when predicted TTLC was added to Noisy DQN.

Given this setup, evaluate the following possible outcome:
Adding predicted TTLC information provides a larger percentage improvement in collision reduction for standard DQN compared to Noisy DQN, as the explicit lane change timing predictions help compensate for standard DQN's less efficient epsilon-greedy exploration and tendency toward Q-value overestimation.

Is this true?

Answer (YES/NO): YES